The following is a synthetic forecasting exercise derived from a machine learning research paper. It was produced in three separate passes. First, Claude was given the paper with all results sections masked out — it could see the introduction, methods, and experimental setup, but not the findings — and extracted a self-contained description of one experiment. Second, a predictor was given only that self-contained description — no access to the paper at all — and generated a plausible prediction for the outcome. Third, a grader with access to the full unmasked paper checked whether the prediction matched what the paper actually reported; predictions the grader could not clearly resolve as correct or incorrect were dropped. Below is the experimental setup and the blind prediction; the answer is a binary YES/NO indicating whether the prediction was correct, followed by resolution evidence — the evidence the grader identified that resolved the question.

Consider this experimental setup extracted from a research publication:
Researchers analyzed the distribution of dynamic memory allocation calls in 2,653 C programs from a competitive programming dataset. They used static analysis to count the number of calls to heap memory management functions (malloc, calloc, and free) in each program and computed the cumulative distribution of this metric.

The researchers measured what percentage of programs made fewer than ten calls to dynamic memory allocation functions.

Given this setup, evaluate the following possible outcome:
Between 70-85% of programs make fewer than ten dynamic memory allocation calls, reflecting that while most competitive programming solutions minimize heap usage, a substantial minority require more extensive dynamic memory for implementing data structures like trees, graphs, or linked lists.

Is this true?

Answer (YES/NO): NO